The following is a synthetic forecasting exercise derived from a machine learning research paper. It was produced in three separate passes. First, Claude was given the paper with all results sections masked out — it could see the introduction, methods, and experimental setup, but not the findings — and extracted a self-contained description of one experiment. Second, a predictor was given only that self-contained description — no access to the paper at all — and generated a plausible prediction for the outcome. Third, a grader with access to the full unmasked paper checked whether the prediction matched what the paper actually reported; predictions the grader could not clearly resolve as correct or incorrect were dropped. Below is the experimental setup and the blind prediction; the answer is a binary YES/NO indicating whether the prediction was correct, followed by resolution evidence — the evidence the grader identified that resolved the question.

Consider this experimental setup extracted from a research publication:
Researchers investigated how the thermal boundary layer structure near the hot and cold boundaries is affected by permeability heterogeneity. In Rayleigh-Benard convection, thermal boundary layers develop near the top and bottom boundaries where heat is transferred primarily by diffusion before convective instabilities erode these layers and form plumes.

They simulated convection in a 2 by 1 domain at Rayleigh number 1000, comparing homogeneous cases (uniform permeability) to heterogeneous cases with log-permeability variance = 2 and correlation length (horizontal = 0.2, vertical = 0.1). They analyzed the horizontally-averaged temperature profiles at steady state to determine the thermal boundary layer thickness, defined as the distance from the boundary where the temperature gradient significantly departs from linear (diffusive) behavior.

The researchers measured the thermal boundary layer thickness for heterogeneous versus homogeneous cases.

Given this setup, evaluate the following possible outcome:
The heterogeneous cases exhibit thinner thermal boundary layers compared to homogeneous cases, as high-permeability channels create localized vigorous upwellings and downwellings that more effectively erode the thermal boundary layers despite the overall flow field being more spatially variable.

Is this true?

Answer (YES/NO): YES